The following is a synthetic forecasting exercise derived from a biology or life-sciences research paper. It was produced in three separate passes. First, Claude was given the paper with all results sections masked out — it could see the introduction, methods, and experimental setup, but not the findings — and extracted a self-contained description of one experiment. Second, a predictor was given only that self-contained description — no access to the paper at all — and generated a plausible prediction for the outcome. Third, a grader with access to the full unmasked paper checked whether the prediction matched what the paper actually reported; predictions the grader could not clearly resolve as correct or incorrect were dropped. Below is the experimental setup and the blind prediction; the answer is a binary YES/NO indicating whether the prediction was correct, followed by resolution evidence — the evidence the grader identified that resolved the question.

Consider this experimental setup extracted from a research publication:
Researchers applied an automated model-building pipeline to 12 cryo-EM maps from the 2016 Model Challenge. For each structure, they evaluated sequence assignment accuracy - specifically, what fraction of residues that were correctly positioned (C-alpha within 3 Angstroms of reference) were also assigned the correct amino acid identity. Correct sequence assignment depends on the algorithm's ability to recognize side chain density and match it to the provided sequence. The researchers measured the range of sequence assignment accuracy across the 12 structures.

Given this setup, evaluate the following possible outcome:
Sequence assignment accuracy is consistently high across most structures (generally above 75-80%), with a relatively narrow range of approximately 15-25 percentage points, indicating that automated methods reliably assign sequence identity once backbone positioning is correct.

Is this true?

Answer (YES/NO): NO